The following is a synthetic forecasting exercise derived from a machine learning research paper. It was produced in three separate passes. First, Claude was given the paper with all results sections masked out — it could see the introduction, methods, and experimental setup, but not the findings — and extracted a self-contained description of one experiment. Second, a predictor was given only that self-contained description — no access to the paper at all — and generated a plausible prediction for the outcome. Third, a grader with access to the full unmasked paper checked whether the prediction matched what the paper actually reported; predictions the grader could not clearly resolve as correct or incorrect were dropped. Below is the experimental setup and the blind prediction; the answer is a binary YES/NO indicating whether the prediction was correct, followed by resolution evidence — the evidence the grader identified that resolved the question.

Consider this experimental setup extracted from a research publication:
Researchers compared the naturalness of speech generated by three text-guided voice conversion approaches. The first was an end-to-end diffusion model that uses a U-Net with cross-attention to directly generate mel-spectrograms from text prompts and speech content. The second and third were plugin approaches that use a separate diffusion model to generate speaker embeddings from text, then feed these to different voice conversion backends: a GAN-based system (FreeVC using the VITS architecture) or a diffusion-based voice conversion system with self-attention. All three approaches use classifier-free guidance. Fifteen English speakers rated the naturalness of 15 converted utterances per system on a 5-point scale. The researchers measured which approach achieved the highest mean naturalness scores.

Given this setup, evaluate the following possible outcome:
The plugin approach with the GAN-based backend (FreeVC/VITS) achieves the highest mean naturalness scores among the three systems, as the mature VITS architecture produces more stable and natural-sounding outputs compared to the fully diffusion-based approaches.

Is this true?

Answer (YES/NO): YES